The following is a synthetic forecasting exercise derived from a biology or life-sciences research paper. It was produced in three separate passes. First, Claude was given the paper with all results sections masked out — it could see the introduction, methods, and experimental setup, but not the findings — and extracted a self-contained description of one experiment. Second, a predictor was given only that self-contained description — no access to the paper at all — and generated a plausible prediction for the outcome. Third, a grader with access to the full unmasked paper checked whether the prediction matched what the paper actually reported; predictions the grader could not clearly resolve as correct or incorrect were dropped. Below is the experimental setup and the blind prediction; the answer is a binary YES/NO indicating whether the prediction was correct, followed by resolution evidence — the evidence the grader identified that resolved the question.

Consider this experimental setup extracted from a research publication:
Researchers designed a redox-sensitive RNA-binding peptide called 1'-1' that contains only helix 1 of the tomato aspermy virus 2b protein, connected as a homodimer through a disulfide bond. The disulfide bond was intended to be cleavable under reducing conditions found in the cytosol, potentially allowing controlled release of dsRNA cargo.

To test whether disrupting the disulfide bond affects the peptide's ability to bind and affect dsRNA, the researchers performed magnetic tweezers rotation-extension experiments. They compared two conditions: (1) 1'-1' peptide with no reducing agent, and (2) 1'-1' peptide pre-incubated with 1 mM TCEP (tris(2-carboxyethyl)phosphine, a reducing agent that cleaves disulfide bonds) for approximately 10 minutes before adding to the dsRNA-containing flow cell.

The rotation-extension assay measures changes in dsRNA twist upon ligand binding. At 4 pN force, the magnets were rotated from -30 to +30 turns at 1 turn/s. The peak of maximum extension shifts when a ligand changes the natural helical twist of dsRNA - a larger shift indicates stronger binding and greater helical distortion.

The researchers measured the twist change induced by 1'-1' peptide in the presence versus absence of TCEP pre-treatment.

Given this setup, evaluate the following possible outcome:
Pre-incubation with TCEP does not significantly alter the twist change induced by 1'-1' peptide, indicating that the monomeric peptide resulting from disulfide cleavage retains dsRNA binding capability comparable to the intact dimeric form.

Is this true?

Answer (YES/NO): NO